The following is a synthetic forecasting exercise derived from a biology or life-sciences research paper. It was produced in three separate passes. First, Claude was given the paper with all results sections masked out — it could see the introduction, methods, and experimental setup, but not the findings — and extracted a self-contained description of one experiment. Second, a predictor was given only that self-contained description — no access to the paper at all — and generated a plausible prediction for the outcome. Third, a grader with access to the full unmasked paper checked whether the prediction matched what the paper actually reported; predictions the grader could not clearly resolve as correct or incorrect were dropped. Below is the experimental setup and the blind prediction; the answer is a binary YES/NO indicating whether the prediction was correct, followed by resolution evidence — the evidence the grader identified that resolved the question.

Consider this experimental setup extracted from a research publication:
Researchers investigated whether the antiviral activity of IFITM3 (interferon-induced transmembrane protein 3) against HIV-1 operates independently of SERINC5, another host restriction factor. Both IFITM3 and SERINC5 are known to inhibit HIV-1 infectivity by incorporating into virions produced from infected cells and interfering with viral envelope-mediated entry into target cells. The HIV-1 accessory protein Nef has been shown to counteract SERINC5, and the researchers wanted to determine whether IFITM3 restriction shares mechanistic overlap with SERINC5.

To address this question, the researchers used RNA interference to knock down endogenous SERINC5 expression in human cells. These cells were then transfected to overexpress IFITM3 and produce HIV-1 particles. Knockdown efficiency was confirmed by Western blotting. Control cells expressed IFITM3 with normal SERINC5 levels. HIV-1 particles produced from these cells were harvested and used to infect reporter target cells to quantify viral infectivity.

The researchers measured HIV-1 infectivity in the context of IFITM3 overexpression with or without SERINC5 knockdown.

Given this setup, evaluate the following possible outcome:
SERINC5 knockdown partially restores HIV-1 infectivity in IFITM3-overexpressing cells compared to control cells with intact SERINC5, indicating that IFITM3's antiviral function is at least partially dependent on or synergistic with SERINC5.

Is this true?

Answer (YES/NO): NO